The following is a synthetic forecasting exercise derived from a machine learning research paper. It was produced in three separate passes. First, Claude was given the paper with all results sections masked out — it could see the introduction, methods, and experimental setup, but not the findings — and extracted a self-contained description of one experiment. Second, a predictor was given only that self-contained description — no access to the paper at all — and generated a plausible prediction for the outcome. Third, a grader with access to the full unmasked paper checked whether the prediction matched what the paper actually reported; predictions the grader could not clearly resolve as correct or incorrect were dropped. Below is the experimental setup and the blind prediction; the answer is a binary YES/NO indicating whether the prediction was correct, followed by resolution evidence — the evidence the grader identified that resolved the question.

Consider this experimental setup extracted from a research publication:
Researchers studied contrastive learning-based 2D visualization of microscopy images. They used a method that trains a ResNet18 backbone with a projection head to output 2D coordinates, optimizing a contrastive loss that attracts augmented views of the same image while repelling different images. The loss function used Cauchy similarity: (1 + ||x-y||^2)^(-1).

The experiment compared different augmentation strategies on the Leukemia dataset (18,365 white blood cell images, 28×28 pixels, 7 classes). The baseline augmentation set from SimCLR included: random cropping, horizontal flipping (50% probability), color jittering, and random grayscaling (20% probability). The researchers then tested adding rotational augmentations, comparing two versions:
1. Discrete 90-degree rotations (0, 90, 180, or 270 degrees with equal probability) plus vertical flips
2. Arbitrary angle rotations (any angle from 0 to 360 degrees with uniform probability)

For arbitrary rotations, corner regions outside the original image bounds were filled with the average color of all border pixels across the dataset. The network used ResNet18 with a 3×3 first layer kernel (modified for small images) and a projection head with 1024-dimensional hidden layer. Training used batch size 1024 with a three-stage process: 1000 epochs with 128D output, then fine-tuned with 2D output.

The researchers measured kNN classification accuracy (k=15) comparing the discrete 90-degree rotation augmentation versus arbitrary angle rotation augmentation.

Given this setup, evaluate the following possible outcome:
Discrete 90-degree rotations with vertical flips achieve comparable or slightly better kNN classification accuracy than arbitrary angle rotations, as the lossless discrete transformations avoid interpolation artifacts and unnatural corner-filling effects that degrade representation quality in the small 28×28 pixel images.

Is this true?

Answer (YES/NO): NO